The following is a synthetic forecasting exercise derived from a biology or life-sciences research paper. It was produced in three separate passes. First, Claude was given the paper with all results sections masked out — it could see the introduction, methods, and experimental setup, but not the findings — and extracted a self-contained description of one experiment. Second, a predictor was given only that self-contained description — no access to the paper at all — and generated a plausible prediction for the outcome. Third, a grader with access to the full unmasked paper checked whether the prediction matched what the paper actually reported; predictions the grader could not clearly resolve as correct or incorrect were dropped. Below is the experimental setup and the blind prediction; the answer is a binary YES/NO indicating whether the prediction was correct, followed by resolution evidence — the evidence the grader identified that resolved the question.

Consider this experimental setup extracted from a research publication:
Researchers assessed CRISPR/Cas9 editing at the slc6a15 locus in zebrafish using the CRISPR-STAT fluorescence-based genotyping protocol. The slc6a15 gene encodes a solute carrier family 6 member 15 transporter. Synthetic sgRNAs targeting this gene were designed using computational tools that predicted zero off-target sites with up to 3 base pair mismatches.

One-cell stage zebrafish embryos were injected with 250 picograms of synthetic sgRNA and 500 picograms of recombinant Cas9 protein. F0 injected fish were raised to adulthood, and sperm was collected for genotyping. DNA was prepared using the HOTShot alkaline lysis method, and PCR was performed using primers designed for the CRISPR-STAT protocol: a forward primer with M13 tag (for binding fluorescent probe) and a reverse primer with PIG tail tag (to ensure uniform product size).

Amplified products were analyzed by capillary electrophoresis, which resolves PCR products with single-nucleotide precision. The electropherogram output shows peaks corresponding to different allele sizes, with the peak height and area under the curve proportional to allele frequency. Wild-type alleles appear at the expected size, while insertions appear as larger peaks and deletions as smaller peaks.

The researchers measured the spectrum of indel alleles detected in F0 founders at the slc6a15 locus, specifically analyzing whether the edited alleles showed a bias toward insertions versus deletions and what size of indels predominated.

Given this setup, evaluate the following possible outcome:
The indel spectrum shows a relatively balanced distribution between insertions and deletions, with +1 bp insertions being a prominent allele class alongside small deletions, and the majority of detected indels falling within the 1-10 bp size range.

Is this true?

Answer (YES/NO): NO